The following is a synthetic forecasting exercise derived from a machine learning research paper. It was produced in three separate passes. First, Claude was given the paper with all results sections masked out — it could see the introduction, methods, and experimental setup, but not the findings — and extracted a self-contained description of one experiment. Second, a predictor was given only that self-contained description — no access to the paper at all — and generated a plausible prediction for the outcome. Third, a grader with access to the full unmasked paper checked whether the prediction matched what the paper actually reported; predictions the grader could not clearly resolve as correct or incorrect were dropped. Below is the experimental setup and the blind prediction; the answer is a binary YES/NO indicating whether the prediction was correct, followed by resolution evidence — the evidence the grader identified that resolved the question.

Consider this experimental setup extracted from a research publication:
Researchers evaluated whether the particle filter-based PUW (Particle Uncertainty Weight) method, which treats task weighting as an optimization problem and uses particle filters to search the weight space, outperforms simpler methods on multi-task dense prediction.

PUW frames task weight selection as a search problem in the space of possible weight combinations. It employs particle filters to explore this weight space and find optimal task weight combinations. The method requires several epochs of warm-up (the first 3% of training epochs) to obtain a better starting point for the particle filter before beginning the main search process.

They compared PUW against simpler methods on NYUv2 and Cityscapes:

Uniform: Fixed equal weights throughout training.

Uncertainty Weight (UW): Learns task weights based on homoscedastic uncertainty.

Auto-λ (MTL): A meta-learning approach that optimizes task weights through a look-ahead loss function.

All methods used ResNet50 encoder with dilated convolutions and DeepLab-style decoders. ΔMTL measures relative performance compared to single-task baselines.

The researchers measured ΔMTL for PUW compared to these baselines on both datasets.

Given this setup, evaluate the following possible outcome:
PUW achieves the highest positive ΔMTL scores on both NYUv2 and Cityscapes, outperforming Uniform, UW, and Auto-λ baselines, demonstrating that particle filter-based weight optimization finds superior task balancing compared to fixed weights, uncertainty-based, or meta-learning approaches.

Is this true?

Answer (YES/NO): NO